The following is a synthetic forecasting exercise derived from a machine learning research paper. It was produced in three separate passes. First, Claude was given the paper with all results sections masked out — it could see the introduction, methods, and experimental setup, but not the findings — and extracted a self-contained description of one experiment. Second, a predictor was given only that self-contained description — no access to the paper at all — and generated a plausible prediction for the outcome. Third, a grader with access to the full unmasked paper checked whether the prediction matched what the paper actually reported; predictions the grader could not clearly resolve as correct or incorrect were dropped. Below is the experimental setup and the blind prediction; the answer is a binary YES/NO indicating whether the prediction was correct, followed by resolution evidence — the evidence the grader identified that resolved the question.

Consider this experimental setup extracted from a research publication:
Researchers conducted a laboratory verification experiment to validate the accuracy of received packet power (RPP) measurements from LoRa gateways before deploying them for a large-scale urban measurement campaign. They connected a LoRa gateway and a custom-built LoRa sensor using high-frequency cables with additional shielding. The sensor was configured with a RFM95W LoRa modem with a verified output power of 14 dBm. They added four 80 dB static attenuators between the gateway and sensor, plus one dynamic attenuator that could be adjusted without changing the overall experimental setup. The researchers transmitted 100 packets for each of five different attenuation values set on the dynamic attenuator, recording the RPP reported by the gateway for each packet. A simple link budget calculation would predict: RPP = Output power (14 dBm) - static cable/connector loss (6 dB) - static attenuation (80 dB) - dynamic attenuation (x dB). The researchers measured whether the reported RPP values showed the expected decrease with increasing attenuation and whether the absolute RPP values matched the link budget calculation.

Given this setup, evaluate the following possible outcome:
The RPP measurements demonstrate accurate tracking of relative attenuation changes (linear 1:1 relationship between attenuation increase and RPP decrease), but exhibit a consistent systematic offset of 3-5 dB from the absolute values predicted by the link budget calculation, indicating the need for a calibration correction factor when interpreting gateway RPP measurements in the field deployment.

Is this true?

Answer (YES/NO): NO